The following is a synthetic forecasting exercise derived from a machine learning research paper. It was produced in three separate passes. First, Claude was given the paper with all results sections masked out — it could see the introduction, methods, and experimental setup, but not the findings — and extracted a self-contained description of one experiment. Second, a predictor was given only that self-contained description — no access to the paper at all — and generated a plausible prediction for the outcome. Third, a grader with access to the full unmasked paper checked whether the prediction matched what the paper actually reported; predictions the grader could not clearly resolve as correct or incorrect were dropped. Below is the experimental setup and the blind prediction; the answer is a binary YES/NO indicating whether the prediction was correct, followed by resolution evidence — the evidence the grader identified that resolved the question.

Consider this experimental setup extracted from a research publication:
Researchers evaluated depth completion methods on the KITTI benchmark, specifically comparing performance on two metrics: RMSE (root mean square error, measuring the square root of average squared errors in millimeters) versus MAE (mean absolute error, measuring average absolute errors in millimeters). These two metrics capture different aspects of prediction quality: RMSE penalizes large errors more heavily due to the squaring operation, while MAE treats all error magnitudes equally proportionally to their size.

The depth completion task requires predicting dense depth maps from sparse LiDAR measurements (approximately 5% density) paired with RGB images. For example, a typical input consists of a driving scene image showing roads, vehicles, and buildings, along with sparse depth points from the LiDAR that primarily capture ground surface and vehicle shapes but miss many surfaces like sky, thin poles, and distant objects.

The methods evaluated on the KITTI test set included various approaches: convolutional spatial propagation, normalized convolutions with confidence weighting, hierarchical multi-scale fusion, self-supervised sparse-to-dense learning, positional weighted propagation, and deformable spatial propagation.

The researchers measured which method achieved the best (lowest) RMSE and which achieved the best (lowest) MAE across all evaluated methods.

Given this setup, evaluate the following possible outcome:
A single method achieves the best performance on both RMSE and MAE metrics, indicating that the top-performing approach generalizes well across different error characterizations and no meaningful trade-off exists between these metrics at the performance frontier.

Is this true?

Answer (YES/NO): NO